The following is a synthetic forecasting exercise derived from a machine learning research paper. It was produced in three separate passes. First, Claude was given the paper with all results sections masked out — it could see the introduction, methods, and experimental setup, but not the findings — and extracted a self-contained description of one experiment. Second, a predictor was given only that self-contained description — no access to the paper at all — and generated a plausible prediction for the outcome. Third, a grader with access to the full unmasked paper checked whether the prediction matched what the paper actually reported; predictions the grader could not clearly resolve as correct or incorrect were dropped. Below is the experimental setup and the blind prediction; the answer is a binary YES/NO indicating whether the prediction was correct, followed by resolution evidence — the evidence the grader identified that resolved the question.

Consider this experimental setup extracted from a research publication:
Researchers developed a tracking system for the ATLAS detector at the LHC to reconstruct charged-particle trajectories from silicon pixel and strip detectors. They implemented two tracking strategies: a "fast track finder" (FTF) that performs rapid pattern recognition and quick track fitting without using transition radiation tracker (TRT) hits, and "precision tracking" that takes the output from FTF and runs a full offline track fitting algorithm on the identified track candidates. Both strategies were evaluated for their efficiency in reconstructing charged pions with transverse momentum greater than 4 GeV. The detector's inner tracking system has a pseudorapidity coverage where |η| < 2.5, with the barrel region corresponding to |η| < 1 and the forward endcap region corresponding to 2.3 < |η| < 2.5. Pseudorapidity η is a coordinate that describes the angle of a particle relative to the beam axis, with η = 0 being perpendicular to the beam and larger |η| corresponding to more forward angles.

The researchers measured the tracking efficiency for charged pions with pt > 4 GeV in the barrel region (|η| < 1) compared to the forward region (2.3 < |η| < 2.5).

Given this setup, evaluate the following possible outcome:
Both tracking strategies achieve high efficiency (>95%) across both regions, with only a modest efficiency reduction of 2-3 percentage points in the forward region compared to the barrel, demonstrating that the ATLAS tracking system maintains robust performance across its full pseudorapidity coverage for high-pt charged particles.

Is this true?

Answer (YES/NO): NO